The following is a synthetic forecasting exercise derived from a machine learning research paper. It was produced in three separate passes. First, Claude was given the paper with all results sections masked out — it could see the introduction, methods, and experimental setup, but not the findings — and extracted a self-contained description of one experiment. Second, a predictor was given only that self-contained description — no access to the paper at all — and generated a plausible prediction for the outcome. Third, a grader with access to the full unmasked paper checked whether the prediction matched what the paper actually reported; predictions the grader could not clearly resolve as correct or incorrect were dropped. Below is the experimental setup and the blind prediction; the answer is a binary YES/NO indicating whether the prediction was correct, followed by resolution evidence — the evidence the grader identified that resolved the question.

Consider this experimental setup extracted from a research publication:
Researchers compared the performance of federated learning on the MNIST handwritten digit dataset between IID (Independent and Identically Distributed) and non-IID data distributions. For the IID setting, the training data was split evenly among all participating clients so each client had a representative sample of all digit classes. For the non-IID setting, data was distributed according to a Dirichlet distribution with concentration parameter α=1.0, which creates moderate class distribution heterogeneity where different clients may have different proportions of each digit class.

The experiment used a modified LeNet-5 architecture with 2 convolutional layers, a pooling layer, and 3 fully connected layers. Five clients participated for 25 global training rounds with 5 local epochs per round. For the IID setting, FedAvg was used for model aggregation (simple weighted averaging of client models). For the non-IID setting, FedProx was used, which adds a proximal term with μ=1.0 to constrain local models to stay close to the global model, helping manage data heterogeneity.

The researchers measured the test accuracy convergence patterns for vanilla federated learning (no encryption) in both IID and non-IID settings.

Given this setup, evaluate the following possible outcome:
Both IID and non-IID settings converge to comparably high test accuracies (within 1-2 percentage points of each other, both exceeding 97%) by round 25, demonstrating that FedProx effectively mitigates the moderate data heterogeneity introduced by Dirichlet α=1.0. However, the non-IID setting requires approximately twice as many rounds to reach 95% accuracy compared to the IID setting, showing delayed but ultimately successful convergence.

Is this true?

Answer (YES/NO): YES